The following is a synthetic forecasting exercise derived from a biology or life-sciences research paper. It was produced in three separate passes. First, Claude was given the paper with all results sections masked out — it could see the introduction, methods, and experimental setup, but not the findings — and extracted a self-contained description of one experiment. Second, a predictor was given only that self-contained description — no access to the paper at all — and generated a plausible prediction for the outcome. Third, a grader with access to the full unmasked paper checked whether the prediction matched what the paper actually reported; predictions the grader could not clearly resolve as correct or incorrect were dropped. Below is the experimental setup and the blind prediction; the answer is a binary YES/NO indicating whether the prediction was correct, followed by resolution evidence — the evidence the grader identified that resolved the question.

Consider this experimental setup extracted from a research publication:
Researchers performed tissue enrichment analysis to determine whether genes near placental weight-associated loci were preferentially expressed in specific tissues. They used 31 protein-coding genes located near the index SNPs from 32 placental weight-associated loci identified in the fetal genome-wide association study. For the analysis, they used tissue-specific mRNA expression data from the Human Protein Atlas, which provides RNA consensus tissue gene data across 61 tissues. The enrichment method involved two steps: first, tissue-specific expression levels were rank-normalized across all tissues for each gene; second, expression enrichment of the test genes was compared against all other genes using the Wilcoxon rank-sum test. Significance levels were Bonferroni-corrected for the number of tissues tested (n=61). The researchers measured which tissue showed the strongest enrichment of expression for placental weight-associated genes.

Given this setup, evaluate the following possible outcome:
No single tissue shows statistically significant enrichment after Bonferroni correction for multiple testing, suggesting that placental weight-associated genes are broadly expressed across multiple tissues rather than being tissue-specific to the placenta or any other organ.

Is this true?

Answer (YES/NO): NO